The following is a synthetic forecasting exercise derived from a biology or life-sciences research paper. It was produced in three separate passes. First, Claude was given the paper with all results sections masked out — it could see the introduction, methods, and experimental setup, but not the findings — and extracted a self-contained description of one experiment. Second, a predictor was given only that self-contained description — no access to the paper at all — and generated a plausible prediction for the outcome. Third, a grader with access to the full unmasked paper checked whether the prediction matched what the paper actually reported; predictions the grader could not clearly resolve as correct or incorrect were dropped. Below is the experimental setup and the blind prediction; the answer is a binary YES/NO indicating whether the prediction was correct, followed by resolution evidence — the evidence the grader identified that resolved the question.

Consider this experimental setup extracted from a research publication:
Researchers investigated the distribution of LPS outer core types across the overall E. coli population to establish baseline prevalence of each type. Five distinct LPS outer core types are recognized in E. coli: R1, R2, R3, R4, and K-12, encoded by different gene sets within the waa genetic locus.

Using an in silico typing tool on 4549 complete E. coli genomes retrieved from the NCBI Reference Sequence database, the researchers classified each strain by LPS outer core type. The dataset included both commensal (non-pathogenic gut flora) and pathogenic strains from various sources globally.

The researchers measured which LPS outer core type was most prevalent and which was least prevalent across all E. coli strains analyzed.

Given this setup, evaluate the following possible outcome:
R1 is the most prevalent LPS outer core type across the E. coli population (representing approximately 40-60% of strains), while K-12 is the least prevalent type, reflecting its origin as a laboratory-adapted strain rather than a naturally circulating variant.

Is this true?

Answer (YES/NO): NO